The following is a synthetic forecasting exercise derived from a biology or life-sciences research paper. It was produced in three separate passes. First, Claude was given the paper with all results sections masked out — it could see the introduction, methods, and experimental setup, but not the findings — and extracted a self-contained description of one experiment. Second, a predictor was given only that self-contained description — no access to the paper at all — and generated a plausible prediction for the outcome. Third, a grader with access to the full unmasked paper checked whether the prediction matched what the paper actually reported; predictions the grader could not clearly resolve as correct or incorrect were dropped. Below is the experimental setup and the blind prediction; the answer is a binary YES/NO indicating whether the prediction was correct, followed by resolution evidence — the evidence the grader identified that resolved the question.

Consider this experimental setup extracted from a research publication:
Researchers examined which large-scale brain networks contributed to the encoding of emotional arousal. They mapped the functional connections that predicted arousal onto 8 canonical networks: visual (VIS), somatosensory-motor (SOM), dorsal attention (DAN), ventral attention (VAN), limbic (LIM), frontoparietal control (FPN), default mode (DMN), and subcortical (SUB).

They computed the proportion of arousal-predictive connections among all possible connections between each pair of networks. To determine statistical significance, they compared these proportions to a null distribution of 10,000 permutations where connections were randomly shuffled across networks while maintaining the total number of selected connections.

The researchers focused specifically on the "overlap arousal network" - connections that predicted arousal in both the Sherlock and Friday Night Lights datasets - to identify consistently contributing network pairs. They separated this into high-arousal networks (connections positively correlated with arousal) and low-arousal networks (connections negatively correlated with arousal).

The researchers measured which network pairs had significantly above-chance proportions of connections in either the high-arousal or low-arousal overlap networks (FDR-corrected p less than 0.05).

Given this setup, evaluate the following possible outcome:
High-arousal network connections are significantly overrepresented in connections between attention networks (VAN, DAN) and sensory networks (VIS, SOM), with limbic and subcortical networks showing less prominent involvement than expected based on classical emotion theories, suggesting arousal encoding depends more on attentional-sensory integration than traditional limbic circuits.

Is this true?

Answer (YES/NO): NO